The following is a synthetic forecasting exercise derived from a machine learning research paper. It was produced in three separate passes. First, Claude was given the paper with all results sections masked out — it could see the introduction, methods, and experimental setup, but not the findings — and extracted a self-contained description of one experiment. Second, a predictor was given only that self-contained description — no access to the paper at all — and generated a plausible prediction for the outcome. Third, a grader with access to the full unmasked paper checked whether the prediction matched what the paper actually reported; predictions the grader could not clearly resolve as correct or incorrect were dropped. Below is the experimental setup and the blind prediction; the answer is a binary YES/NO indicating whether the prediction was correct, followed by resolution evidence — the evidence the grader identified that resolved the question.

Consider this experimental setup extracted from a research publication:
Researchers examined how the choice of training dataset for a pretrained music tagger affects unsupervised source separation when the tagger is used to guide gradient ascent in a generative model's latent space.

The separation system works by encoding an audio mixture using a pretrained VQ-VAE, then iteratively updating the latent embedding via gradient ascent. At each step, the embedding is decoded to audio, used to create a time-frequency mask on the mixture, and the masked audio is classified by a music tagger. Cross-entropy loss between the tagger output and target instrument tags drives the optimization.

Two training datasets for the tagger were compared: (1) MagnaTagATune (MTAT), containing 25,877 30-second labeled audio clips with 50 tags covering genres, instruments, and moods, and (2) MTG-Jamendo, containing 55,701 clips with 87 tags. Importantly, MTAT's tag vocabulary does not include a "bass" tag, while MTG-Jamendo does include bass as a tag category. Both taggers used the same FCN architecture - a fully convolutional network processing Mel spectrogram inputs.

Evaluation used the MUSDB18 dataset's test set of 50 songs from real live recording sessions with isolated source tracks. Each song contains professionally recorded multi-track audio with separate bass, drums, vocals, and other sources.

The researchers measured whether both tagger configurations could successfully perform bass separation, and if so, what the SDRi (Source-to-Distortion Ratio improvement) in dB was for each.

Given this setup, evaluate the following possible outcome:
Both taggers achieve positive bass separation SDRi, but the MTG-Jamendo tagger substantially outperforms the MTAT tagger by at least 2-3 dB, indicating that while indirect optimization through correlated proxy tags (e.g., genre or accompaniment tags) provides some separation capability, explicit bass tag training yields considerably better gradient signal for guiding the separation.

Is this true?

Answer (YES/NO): NO